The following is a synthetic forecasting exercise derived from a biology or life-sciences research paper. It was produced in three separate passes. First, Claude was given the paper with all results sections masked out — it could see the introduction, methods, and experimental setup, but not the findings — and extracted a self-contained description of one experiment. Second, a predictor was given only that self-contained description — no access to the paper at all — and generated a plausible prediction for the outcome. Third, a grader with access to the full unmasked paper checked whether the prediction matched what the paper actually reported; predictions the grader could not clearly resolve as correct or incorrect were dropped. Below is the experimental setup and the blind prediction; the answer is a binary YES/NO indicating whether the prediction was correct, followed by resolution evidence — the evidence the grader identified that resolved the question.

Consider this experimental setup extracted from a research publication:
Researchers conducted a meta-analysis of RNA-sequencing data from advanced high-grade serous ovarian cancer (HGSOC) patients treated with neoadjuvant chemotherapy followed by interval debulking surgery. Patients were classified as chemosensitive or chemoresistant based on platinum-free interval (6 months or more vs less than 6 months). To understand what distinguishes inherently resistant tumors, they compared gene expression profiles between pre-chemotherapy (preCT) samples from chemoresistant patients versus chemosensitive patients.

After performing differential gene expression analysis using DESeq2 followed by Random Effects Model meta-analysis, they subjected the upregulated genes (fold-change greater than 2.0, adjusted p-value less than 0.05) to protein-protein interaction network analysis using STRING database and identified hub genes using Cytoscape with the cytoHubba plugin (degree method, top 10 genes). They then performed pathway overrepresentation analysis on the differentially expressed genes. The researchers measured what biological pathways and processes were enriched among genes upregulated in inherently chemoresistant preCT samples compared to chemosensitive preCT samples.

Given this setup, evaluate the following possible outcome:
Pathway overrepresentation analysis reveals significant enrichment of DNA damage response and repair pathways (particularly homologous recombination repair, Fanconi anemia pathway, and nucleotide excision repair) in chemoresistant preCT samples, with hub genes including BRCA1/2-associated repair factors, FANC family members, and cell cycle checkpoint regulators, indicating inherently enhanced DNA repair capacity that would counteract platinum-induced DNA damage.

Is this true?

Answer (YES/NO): NO